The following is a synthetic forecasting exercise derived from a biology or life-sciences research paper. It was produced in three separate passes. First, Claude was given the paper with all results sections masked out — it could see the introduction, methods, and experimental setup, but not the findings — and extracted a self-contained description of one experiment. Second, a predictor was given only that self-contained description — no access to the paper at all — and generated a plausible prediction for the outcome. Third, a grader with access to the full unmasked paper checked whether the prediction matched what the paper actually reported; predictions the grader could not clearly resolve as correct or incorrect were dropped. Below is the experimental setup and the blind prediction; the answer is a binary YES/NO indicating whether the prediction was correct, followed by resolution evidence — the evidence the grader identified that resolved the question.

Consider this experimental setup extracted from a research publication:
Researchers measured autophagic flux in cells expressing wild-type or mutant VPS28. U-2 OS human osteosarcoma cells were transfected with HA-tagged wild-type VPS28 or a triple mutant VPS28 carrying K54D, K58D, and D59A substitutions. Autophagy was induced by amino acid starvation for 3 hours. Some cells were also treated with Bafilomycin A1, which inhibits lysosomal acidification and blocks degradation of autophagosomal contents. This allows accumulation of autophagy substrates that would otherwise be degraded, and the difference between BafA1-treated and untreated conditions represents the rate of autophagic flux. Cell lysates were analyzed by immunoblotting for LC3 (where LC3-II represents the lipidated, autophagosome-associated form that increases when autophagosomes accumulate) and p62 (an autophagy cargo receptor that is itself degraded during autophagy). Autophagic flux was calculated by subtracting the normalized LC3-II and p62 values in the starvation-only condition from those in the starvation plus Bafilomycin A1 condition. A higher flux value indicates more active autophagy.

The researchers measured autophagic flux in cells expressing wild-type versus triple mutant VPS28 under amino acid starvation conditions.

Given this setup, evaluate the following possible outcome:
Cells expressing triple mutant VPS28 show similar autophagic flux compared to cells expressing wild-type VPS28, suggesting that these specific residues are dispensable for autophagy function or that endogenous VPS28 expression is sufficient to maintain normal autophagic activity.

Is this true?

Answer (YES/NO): NO